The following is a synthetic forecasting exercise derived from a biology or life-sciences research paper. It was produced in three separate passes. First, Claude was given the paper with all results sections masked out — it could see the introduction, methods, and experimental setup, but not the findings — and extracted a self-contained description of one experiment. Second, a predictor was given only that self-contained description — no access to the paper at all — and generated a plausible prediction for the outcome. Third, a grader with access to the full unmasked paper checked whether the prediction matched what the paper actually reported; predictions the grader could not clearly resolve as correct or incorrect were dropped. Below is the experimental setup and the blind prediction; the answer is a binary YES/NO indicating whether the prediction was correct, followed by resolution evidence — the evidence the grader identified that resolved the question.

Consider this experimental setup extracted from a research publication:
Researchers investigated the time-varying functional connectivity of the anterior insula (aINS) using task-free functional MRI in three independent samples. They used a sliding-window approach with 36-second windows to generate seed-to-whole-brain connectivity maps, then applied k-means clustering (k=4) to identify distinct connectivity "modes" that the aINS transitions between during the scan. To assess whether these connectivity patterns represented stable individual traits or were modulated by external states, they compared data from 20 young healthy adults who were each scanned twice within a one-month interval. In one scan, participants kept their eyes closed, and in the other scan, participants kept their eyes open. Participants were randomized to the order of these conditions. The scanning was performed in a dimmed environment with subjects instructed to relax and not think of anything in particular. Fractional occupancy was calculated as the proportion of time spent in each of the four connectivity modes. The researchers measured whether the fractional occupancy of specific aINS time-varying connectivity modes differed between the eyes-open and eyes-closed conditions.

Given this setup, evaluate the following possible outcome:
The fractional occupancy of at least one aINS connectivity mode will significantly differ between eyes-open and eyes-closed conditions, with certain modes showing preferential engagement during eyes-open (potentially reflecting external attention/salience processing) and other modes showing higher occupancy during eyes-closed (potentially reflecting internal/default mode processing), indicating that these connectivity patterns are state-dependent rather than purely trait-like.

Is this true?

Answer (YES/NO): YES